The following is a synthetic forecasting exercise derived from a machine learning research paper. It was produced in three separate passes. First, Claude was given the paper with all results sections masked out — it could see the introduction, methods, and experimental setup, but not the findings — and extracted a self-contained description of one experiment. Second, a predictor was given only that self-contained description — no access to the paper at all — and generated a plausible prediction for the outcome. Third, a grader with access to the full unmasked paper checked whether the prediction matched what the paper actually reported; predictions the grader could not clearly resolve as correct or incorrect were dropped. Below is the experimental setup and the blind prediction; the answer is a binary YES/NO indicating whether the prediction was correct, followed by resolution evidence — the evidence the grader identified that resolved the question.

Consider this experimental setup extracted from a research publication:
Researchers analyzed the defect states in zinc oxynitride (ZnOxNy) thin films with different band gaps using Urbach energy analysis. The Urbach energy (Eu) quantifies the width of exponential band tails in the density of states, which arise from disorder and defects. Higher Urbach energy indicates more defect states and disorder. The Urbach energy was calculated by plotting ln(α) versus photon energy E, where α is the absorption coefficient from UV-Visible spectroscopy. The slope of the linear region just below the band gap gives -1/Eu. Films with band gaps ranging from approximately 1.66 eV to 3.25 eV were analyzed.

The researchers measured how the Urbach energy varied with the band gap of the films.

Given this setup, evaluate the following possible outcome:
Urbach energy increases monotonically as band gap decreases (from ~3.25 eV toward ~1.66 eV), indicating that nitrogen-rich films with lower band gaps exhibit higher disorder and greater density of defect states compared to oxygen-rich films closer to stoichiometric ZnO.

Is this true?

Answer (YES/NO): NO